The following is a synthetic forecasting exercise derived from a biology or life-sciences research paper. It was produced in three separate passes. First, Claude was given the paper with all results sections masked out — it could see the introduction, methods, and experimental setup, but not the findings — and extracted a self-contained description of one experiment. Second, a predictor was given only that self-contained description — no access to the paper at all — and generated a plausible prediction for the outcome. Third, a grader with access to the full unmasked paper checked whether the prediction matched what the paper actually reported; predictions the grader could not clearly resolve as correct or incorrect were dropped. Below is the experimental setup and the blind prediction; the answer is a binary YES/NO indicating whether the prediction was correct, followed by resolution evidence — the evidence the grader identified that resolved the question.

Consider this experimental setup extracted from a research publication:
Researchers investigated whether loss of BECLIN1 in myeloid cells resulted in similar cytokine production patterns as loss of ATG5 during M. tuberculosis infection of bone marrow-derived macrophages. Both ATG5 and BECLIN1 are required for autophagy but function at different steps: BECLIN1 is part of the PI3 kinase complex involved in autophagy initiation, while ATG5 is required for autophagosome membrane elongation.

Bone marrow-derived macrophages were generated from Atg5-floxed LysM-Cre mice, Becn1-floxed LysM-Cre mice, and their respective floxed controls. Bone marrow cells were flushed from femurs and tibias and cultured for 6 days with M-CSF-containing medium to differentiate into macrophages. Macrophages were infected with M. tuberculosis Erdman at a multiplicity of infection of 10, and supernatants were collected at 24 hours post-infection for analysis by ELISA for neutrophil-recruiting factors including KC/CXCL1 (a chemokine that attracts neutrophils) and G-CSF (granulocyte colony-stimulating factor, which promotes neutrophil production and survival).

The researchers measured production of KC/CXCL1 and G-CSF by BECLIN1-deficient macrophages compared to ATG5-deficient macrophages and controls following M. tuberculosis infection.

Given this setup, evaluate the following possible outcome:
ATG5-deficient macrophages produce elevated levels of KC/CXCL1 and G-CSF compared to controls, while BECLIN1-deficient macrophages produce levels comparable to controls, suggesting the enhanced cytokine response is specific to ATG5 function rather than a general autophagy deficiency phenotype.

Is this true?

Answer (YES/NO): NO